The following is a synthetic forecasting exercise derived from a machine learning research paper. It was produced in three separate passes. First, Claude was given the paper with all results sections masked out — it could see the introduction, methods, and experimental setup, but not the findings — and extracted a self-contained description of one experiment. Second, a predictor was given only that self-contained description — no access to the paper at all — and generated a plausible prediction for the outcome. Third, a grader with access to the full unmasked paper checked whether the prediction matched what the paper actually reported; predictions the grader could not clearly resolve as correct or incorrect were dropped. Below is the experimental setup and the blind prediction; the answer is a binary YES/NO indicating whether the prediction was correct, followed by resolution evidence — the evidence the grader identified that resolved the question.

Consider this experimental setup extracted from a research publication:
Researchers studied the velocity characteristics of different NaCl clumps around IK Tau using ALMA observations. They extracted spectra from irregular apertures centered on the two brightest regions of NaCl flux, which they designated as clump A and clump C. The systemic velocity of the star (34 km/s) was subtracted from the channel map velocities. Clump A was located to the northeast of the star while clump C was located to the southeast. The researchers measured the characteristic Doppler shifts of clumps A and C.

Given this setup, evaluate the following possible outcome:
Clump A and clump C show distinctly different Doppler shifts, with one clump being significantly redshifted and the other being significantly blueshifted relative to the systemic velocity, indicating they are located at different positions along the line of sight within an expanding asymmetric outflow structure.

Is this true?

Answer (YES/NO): YES